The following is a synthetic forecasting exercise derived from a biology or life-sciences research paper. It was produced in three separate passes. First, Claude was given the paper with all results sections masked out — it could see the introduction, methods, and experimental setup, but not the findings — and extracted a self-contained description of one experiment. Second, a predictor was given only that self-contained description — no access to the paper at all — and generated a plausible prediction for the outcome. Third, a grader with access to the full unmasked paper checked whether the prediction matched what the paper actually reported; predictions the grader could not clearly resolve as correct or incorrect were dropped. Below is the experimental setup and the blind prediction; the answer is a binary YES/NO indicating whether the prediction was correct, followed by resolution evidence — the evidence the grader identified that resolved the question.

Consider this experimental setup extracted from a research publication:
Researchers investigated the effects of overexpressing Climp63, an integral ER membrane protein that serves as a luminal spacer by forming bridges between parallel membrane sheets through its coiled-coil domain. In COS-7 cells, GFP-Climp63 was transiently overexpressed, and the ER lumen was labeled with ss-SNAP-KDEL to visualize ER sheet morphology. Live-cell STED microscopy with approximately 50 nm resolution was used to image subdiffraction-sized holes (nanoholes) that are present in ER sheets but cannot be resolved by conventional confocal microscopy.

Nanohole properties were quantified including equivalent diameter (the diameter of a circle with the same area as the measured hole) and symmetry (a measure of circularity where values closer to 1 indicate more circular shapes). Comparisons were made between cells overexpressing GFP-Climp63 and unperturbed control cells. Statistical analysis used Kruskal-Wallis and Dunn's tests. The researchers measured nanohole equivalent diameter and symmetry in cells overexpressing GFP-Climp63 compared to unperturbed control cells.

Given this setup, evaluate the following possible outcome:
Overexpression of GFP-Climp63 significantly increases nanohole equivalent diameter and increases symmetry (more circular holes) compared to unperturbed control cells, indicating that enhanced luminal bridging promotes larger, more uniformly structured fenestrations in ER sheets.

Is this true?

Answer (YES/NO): NO